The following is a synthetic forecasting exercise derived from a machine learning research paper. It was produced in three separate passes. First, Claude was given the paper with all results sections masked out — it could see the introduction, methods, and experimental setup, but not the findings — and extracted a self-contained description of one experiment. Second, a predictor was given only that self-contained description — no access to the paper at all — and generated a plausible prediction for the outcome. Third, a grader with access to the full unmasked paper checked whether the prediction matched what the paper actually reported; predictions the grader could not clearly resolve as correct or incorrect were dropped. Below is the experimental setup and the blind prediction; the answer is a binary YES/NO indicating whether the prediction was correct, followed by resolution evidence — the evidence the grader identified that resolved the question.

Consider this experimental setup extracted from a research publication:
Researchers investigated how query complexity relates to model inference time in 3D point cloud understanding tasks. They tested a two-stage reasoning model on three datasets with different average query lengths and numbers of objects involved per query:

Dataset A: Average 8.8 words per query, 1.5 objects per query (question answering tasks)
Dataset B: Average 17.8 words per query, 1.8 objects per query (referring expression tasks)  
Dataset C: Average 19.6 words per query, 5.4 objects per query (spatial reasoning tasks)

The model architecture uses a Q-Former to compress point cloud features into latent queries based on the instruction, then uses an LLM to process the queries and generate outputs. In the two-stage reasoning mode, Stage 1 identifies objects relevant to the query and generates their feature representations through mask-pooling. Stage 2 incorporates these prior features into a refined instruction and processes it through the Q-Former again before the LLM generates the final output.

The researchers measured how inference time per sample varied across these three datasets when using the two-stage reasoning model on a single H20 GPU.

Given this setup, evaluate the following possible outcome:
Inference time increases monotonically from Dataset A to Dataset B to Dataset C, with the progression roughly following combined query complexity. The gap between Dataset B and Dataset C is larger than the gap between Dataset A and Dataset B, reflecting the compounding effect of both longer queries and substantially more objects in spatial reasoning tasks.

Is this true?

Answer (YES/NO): NO